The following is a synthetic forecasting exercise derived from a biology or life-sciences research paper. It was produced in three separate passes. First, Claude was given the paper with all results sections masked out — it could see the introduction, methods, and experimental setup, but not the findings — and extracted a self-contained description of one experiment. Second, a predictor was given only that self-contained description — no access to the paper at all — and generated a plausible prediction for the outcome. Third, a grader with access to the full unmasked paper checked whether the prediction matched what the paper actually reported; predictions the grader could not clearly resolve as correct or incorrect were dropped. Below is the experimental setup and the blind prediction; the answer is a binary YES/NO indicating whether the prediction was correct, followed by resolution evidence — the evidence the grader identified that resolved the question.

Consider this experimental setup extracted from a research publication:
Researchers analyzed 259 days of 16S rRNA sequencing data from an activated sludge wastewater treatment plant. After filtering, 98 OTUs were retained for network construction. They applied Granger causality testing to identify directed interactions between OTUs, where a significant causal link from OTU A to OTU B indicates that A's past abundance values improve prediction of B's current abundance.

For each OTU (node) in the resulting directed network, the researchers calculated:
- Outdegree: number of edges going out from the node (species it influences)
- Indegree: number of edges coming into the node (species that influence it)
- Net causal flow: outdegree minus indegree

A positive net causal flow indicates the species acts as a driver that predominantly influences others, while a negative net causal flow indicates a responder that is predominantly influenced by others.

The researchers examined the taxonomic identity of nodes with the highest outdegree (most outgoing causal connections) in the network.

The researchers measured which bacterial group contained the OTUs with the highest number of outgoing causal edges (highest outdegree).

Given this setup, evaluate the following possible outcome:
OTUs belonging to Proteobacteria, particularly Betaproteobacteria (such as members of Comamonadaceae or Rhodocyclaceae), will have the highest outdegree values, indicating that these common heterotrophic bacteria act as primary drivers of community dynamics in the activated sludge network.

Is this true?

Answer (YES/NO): YES